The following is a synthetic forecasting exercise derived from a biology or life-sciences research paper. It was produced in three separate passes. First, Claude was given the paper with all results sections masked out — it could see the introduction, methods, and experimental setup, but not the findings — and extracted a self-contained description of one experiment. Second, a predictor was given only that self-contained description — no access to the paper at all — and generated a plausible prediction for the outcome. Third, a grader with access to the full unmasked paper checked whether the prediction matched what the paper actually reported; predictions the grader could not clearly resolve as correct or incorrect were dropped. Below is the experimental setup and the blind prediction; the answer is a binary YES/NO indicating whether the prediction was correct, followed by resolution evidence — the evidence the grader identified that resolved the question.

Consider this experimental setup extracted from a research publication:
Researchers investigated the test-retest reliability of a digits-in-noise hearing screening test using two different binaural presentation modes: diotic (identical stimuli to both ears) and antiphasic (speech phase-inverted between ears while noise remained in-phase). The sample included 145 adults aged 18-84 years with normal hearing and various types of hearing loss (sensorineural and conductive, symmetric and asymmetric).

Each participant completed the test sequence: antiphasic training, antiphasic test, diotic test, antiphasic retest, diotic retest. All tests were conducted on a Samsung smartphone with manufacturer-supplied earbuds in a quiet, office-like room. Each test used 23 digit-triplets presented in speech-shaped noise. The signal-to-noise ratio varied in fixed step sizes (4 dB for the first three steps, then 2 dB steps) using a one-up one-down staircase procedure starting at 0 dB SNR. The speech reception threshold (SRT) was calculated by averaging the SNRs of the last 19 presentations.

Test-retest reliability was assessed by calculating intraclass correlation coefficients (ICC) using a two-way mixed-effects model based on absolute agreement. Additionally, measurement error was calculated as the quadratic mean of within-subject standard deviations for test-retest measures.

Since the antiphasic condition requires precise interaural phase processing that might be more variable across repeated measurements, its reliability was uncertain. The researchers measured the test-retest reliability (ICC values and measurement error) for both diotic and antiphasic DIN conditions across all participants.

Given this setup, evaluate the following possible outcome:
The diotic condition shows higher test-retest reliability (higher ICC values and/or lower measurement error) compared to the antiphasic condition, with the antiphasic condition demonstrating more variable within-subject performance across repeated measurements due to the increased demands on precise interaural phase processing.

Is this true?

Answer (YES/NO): NO